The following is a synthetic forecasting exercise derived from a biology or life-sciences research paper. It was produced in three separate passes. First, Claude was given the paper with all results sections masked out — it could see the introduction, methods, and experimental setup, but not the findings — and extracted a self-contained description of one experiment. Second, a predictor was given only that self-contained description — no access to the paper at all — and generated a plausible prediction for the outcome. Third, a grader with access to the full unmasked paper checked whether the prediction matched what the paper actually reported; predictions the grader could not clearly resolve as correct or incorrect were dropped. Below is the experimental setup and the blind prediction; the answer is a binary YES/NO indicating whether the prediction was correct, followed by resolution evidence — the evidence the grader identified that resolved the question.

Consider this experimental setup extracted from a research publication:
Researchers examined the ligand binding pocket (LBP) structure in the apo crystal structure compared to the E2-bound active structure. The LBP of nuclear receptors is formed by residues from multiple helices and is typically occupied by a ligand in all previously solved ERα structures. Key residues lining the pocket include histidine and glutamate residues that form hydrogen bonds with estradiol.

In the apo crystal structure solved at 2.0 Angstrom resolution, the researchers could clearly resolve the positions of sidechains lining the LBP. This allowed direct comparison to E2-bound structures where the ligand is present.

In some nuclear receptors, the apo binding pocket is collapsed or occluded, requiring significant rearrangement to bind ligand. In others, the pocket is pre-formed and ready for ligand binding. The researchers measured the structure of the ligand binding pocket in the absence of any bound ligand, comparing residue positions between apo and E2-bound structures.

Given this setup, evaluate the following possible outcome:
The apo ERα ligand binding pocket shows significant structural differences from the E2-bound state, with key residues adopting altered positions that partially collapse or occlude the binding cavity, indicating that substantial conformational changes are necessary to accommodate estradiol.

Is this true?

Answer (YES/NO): YES